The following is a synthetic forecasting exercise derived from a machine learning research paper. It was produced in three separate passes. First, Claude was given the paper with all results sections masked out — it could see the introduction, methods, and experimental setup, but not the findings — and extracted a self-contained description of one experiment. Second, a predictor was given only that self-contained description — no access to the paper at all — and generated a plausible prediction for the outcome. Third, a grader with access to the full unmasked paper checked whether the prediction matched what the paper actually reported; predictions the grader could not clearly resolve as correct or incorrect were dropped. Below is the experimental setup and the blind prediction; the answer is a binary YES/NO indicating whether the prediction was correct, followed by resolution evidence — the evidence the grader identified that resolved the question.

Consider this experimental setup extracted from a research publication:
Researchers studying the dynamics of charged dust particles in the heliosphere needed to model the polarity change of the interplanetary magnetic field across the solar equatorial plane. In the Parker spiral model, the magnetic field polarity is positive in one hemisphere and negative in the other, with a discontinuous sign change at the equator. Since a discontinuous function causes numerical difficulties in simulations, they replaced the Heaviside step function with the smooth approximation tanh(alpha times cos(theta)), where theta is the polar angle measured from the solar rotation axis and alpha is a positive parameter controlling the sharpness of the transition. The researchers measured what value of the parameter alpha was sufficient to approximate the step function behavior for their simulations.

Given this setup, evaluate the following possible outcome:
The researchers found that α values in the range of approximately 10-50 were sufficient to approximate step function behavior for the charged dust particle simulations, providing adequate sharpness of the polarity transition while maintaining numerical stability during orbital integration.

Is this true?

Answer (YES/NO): NO